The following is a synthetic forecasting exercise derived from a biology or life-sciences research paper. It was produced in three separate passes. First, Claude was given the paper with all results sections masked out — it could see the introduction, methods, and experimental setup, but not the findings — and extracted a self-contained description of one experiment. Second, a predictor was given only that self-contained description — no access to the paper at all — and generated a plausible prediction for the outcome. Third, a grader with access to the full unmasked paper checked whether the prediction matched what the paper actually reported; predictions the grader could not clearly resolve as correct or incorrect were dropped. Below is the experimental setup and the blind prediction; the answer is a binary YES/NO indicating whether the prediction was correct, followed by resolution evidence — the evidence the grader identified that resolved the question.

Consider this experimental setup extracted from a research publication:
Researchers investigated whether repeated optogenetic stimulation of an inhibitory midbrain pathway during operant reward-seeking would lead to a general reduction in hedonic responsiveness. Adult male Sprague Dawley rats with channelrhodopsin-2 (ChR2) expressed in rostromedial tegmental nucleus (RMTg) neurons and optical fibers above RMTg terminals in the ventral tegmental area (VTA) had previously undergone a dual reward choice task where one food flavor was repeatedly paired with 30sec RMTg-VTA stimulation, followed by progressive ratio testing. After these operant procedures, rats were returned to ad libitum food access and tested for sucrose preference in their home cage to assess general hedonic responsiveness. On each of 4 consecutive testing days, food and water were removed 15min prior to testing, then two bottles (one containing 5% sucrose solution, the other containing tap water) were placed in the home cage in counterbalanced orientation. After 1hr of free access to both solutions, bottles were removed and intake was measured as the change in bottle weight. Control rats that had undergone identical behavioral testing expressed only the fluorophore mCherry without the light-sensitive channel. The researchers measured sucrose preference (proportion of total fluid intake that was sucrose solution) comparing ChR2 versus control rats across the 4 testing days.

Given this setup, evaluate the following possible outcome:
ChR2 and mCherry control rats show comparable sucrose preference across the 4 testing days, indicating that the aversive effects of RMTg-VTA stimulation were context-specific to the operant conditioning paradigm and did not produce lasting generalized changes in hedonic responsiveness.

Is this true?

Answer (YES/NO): YES